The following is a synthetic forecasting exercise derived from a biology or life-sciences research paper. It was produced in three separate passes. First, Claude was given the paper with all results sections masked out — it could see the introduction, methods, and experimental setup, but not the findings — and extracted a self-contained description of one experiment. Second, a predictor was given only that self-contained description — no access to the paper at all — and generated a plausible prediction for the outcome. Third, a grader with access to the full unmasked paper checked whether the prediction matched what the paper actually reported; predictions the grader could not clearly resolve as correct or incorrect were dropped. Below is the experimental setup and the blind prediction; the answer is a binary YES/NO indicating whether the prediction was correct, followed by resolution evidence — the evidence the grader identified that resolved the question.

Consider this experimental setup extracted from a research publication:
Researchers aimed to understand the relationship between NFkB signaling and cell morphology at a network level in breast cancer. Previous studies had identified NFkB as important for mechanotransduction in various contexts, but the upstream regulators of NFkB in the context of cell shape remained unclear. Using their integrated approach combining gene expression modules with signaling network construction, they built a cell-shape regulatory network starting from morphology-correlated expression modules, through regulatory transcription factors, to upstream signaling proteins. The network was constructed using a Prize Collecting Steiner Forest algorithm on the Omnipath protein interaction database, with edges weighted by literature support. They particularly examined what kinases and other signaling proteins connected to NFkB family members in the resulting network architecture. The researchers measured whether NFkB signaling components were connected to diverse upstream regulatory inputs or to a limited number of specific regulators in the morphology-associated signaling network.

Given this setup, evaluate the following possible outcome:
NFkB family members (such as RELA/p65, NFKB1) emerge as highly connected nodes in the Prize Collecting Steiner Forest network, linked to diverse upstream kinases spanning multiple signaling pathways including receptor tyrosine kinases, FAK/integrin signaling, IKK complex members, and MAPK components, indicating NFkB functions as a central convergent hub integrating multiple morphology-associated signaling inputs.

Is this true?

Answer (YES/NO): NO